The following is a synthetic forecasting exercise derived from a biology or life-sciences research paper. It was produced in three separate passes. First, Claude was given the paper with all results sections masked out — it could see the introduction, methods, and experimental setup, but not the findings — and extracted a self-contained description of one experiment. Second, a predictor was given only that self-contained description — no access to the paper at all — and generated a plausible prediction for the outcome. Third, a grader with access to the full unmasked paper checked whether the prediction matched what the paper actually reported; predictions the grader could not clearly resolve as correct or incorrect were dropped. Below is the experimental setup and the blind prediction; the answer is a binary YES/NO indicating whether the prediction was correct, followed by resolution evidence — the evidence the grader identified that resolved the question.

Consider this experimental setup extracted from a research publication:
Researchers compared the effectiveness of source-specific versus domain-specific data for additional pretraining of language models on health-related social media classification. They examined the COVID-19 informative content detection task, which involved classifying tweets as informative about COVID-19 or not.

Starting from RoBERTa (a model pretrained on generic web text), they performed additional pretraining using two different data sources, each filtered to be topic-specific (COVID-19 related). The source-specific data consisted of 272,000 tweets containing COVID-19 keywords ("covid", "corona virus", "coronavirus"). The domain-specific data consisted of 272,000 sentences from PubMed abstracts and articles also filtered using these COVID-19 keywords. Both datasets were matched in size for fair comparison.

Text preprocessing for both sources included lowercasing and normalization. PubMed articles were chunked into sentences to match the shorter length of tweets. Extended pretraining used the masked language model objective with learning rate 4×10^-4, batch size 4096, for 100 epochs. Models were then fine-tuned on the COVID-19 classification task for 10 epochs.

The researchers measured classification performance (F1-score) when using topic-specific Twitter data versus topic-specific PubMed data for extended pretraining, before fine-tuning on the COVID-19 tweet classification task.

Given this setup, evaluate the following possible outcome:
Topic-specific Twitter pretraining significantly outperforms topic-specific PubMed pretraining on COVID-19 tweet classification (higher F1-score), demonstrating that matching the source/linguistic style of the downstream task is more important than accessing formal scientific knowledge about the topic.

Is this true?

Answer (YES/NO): YES